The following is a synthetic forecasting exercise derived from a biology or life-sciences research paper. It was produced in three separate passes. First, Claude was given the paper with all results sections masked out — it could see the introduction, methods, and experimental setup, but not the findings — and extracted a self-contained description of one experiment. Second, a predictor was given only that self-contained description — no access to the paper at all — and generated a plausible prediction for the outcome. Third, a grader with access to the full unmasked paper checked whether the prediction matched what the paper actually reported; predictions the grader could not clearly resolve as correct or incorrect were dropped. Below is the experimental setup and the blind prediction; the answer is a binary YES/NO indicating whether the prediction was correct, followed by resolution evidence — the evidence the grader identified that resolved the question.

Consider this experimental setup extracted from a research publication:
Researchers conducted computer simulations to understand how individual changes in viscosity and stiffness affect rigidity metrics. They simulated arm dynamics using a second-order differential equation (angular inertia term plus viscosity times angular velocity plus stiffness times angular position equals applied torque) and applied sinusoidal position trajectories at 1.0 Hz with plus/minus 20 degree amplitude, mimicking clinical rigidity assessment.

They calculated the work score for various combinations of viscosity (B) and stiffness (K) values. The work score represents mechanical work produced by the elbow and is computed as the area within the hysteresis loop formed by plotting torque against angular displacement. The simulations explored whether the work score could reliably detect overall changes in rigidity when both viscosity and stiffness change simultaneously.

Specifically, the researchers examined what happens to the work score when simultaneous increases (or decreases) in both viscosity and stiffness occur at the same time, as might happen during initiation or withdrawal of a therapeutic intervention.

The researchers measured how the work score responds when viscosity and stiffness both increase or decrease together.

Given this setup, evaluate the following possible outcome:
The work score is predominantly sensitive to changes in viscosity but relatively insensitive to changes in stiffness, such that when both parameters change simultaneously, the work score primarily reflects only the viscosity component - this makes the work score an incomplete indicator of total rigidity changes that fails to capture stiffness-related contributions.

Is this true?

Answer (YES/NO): NO